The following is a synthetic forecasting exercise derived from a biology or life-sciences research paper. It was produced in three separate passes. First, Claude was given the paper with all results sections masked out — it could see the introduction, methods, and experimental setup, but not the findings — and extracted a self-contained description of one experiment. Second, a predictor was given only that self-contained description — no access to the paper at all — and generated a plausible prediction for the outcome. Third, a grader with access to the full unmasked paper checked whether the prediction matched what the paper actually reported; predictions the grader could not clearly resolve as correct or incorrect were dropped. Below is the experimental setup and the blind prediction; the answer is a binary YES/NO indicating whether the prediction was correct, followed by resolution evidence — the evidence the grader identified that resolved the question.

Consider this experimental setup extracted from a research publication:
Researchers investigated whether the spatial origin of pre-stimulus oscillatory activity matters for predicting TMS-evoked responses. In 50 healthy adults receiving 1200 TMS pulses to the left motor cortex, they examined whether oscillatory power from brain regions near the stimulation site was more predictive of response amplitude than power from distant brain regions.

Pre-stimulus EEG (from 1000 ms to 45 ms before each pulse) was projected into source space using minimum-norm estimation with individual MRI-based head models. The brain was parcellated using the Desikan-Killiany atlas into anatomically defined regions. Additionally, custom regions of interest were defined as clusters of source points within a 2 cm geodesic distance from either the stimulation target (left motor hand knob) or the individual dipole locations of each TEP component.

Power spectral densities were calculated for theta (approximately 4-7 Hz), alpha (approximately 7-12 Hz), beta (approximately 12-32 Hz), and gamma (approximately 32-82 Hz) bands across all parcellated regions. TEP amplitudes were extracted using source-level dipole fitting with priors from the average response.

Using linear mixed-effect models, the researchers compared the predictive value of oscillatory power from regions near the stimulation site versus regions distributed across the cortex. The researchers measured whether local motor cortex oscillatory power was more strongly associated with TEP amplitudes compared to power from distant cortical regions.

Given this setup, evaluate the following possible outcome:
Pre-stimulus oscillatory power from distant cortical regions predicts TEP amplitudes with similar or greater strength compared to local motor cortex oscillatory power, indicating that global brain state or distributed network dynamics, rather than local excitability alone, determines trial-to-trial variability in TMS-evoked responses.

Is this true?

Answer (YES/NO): NO